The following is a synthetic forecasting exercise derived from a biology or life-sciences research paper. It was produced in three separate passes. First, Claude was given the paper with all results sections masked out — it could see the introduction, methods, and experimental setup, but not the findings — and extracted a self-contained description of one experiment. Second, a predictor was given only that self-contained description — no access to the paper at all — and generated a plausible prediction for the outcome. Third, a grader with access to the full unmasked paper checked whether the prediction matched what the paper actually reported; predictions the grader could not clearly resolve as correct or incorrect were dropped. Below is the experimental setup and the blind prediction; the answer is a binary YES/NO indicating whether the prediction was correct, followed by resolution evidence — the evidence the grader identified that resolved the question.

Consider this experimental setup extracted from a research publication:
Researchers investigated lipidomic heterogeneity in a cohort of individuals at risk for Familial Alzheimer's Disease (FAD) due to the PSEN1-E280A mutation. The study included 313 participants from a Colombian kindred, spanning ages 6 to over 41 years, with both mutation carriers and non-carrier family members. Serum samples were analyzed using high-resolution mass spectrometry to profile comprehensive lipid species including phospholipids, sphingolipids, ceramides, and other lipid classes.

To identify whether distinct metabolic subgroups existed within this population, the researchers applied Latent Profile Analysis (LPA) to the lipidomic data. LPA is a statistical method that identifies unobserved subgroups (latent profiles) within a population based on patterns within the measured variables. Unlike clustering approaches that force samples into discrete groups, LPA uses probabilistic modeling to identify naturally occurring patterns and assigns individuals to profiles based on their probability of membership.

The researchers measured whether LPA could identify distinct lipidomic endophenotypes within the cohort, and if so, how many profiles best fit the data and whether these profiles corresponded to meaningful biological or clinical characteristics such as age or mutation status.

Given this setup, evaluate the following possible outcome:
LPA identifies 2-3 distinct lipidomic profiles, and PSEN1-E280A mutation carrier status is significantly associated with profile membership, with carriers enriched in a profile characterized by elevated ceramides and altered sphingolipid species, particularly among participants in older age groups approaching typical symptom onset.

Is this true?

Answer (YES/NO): NO